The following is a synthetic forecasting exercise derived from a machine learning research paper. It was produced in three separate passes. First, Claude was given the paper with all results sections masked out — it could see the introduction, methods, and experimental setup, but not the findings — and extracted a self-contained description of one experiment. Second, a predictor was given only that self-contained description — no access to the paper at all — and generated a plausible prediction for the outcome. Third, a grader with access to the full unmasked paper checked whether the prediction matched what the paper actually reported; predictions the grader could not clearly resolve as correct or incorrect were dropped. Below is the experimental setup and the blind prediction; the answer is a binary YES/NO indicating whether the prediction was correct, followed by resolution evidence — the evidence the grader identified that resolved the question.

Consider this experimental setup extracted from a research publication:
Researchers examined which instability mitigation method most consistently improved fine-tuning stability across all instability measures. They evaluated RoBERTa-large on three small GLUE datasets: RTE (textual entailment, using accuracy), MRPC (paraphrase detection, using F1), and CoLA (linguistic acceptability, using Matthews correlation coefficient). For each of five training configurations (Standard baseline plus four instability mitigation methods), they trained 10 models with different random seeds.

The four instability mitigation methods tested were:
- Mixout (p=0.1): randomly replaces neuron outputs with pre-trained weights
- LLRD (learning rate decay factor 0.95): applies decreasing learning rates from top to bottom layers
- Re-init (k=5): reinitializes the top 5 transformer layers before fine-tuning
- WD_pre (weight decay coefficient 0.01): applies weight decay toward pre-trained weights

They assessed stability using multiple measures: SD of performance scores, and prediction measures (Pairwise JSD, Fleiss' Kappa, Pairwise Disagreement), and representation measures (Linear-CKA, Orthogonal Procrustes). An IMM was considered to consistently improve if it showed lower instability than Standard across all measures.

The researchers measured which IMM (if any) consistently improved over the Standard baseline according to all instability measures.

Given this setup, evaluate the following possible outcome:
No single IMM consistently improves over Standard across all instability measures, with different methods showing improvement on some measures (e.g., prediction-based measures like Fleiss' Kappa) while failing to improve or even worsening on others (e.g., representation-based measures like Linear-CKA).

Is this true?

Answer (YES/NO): NO